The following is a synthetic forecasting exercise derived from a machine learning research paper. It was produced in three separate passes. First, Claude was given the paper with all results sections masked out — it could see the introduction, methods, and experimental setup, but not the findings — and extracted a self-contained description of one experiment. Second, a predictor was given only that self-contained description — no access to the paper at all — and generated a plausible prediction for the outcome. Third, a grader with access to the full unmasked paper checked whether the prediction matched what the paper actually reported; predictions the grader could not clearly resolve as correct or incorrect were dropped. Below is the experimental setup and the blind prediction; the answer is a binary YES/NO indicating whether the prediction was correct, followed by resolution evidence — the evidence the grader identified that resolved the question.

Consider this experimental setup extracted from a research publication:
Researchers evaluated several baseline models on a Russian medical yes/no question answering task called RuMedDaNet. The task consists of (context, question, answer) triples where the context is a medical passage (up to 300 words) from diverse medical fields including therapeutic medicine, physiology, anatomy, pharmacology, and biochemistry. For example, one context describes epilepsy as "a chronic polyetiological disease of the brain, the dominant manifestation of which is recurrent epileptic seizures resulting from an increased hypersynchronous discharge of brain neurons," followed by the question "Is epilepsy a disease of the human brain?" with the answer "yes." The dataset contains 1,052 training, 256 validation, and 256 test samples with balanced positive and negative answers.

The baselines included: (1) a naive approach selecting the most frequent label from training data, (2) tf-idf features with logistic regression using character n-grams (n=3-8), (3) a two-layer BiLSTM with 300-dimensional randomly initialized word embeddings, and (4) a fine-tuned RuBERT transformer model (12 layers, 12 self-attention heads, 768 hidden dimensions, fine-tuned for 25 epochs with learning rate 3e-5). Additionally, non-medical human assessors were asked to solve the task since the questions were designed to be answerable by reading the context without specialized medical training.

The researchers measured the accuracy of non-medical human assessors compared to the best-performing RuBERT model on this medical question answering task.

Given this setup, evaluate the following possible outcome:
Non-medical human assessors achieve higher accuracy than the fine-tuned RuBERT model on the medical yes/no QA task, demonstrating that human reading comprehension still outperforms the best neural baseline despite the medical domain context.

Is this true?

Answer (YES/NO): YES